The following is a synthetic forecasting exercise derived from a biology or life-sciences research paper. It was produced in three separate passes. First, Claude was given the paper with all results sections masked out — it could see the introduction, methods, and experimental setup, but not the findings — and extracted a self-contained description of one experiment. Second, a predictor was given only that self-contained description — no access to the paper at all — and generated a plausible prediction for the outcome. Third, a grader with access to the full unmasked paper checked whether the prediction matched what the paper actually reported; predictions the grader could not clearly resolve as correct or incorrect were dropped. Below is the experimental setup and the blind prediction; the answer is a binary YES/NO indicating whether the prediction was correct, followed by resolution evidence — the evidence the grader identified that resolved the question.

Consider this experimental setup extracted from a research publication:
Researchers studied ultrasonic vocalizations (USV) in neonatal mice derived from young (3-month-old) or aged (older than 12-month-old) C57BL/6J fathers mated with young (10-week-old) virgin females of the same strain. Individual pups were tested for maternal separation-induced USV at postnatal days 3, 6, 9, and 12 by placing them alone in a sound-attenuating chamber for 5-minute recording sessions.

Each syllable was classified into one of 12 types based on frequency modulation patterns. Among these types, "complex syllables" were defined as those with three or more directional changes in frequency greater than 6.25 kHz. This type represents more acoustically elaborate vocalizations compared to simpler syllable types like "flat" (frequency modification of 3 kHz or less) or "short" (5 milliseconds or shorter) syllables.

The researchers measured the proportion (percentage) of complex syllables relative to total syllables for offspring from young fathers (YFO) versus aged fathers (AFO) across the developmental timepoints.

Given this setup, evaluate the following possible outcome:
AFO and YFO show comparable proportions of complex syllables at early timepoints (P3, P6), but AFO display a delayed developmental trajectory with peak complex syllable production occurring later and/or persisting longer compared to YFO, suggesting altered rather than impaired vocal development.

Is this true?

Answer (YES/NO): NO